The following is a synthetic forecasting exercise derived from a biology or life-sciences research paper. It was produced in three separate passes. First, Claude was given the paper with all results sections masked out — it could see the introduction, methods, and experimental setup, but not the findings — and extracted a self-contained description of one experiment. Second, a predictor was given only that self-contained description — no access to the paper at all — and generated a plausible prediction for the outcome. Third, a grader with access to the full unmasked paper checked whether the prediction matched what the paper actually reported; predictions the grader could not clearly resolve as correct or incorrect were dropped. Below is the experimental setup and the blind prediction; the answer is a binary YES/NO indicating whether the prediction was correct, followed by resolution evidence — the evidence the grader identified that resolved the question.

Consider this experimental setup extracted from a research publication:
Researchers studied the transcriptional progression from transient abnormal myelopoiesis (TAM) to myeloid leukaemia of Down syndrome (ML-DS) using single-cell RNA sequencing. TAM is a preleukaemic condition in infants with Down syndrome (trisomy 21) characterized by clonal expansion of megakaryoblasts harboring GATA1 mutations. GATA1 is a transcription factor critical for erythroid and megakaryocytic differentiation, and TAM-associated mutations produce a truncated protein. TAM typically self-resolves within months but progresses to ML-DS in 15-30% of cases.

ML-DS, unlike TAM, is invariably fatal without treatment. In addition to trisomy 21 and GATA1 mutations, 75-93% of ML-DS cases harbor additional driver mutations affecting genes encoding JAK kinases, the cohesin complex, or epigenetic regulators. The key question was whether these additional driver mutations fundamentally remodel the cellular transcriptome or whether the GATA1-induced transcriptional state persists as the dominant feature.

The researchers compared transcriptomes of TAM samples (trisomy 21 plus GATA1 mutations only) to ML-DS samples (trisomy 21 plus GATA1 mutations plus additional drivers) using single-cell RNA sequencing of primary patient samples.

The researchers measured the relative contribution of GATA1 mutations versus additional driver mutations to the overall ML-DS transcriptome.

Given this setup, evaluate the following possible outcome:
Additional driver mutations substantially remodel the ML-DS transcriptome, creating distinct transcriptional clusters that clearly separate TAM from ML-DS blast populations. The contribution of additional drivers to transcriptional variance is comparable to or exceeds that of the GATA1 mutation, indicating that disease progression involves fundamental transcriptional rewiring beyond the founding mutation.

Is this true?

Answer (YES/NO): NO